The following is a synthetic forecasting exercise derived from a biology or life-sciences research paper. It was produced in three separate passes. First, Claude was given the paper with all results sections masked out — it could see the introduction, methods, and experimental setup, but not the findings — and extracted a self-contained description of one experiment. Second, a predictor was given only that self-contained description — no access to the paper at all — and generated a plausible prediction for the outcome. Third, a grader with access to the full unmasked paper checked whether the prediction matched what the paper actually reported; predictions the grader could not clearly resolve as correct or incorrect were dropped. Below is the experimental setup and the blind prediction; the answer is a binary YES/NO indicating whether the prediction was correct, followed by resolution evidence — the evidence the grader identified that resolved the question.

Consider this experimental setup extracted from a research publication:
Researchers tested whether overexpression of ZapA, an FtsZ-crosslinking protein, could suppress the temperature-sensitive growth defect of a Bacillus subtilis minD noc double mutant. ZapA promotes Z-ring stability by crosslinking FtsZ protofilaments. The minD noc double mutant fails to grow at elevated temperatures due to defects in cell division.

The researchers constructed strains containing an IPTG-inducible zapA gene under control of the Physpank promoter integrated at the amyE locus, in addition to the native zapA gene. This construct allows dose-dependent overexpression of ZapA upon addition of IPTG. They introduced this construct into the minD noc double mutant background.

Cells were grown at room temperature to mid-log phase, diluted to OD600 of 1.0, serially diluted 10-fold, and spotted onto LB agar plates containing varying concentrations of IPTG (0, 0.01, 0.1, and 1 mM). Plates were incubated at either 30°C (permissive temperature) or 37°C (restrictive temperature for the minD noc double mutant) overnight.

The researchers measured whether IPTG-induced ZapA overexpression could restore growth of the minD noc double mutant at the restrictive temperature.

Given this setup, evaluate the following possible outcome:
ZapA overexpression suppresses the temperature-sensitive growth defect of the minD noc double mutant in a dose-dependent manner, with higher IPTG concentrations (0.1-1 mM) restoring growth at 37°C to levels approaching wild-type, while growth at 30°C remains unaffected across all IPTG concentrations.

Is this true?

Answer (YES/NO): NO